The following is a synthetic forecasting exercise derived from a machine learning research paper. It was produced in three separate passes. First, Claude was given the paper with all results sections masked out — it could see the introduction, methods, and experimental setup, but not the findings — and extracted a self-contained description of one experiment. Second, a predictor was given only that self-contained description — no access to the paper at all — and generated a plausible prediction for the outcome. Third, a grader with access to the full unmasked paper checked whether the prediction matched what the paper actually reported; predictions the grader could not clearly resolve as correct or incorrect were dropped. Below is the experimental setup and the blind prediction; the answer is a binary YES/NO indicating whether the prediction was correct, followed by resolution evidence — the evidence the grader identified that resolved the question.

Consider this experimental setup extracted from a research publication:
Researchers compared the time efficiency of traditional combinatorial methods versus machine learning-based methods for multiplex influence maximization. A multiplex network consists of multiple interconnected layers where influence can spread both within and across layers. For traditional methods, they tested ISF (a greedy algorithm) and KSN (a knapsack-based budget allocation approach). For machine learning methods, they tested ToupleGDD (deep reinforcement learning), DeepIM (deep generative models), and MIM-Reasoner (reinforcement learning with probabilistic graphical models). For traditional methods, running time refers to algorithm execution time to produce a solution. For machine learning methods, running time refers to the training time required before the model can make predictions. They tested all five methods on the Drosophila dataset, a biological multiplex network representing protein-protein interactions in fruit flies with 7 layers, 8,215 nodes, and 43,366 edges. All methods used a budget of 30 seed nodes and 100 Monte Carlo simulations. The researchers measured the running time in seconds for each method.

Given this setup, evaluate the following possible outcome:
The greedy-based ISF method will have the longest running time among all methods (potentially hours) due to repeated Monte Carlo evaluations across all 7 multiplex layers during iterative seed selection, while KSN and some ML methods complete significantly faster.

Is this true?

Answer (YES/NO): NO